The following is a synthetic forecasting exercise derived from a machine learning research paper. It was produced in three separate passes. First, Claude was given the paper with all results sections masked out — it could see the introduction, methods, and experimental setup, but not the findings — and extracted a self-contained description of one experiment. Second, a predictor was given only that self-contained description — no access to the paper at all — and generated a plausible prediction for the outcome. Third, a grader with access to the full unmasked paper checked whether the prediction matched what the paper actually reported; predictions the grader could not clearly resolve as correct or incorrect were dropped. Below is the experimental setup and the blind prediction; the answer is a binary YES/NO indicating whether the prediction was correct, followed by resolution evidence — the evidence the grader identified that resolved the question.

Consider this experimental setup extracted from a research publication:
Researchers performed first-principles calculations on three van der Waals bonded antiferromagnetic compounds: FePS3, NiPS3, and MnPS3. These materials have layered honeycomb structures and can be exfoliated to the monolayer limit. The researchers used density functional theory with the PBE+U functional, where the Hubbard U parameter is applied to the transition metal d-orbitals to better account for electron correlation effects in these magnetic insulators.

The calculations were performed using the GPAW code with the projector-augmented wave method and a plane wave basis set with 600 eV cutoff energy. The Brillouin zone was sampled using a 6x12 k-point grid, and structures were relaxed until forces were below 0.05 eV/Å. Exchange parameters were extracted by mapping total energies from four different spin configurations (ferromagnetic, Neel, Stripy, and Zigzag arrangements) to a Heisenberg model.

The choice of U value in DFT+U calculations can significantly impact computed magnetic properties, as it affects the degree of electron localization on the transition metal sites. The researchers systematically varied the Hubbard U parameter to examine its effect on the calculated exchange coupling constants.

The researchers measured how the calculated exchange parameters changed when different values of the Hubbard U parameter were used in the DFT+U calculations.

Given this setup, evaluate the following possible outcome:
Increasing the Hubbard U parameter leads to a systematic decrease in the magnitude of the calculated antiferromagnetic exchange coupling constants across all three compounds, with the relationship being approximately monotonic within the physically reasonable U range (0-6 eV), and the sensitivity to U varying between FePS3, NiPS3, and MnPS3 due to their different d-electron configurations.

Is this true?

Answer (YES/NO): NO